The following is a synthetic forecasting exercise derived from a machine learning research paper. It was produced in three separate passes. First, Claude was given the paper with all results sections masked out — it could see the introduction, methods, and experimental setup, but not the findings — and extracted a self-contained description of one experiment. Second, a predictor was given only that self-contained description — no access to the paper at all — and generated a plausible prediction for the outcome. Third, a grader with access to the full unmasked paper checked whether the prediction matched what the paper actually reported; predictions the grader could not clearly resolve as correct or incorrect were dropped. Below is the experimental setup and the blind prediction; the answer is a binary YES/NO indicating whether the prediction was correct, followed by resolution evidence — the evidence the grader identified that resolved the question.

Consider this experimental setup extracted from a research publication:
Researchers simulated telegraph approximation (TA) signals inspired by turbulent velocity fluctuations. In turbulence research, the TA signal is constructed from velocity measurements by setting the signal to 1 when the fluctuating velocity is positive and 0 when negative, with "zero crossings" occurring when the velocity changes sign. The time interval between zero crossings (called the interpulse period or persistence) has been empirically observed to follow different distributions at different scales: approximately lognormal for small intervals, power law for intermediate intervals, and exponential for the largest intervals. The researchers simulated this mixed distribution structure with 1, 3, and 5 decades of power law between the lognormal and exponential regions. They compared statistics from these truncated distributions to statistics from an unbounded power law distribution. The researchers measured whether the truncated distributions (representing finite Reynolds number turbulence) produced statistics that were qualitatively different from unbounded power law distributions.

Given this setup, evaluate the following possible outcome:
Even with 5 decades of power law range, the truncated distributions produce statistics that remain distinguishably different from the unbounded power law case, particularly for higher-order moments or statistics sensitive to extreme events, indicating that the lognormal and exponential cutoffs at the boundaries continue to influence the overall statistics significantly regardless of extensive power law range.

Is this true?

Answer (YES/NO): NO